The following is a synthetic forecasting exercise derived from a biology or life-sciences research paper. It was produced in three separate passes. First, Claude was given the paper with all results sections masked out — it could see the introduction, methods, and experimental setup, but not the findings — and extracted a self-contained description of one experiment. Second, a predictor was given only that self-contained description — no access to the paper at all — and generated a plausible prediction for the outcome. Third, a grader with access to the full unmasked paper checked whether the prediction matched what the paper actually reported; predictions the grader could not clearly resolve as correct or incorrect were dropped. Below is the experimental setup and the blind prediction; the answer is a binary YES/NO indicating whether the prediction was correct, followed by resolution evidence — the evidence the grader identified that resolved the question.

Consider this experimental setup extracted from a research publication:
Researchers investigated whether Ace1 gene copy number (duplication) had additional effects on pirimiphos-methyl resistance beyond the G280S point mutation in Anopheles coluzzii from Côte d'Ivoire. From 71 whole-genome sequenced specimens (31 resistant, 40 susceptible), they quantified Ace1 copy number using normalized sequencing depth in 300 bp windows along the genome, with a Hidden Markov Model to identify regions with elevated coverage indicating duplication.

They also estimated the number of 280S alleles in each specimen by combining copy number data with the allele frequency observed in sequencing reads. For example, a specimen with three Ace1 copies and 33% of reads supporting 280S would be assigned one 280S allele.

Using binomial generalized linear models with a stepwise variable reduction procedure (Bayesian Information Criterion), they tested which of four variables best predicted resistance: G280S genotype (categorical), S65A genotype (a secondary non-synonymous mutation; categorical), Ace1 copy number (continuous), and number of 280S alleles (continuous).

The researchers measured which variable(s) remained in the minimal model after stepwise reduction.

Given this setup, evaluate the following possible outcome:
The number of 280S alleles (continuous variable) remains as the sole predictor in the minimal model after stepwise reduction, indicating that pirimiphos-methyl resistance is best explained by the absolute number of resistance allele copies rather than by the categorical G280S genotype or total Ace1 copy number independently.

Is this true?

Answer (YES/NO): NO